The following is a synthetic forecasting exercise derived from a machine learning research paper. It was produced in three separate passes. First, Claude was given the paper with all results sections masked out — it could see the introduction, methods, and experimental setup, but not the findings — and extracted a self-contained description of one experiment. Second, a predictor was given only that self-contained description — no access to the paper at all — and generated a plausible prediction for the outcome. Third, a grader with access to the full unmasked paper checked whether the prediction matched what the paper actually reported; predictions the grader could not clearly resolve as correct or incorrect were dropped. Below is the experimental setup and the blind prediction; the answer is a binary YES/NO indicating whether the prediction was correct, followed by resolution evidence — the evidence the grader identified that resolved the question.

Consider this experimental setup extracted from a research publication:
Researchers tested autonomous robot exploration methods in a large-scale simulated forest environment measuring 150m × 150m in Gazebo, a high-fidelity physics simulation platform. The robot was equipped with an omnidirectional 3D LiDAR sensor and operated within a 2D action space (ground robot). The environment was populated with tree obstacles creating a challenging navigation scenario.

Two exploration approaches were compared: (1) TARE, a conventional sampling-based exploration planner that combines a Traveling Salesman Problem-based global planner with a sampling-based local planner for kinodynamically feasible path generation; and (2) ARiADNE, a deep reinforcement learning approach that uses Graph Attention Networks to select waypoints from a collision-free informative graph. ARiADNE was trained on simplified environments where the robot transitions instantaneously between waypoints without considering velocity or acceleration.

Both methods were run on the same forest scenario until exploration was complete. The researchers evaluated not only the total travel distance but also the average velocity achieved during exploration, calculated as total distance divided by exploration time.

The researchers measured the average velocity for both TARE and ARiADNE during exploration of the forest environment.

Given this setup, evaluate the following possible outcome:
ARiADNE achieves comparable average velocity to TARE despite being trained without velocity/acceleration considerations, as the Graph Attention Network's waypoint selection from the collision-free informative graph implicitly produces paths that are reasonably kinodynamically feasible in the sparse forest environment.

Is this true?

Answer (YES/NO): NO